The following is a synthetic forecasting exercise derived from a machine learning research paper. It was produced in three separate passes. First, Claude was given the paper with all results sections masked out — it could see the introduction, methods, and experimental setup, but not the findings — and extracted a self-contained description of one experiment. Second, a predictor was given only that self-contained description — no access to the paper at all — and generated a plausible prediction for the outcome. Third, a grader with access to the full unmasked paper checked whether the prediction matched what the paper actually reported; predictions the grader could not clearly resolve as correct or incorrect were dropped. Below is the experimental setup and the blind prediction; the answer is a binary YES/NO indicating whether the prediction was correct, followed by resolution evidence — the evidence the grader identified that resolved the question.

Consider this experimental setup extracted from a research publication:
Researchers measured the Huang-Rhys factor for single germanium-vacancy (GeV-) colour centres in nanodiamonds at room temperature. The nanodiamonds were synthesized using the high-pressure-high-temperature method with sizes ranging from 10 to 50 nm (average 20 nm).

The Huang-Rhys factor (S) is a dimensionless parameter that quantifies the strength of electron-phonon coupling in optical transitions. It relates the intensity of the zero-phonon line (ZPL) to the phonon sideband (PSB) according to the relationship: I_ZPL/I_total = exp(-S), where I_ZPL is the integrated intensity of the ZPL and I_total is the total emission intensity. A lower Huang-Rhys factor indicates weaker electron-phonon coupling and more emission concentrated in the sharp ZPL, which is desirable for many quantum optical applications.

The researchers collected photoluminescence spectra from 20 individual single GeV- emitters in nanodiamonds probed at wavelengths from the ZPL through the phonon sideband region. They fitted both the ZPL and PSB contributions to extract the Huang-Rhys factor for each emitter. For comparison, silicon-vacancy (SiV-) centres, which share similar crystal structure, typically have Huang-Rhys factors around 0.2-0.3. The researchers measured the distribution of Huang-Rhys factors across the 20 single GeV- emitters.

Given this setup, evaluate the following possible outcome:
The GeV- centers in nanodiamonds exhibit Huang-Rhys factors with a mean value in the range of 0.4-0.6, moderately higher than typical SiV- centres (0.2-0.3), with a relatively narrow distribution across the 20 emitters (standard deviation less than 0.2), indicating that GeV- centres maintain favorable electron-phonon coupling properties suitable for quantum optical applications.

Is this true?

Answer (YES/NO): NO